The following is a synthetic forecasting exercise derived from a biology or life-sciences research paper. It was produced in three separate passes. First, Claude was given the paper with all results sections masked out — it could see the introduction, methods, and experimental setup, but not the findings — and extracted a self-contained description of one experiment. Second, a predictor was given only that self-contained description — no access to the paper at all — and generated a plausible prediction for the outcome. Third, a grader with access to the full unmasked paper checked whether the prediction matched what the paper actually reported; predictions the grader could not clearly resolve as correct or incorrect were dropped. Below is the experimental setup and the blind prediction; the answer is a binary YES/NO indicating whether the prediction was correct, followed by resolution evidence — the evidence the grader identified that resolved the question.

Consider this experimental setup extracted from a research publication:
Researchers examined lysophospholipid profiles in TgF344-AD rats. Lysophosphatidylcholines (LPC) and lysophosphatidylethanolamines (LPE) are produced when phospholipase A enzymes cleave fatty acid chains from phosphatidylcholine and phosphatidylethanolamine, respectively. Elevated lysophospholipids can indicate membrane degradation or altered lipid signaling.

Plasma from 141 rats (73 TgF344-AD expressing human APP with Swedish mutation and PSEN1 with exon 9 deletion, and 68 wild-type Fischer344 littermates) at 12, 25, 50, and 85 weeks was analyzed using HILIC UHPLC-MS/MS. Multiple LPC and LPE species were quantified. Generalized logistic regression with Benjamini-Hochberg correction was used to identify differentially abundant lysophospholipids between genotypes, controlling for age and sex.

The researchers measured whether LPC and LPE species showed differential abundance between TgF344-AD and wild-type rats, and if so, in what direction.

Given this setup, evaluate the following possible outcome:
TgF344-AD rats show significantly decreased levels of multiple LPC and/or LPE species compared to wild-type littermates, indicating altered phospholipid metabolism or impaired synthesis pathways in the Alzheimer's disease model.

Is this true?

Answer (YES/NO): NO